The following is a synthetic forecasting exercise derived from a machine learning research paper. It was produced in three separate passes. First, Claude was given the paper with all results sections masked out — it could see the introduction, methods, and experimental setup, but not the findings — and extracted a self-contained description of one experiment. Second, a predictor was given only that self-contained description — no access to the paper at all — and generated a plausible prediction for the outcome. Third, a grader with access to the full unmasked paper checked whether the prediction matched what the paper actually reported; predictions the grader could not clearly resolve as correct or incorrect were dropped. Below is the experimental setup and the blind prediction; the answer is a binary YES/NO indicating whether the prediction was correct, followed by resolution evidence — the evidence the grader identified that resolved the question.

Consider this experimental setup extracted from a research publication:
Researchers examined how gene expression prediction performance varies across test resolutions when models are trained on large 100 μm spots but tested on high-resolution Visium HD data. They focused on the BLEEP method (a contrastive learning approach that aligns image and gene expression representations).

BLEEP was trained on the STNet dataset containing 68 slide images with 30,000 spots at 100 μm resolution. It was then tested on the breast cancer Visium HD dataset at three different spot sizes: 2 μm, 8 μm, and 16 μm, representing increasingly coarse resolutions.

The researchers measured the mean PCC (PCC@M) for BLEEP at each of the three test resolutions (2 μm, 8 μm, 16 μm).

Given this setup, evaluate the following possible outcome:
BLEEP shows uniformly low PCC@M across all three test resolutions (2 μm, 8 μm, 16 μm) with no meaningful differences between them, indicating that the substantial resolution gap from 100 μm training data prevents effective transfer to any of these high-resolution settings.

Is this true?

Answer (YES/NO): NO